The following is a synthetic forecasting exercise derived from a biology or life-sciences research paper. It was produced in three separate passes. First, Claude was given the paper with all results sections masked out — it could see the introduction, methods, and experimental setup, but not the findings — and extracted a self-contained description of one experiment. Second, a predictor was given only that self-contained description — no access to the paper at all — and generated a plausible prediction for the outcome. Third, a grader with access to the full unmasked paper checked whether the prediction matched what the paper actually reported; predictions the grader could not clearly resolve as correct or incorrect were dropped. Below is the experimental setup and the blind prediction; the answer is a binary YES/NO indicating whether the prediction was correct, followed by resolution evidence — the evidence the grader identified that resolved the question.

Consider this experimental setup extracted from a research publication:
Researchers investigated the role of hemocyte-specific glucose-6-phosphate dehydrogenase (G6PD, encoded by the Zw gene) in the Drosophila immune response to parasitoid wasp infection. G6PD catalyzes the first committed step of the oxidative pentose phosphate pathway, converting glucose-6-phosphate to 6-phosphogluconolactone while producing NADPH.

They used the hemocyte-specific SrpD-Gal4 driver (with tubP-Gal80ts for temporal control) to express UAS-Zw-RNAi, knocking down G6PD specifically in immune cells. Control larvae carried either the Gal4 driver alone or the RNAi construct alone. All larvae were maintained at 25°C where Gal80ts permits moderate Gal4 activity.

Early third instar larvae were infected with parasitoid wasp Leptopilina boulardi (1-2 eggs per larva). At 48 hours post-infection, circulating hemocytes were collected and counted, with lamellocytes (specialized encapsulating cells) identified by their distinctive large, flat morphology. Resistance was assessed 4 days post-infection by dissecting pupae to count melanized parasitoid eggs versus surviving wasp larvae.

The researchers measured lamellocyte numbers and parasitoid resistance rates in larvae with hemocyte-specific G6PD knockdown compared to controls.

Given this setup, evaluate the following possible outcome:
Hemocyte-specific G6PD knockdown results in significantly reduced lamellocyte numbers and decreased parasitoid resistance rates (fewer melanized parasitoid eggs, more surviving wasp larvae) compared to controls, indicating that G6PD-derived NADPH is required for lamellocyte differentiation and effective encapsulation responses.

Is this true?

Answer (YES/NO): YES